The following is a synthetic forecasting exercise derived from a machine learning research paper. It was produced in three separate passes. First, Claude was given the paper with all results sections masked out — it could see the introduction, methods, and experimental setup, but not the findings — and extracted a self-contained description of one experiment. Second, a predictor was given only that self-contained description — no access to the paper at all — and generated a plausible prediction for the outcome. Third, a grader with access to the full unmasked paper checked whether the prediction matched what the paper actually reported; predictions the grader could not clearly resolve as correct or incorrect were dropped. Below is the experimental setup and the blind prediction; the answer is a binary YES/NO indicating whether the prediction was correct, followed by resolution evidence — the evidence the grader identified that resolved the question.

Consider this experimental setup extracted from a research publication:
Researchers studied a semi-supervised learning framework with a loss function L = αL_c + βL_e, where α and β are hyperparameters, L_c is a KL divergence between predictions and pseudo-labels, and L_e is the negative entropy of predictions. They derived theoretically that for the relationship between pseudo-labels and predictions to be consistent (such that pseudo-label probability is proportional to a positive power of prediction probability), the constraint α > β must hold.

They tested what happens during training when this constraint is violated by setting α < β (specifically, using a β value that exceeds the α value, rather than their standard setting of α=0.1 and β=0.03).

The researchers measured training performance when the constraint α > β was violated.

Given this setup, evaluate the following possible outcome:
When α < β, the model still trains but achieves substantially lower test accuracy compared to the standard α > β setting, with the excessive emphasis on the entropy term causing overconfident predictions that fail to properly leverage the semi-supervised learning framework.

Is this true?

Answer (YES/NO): NO